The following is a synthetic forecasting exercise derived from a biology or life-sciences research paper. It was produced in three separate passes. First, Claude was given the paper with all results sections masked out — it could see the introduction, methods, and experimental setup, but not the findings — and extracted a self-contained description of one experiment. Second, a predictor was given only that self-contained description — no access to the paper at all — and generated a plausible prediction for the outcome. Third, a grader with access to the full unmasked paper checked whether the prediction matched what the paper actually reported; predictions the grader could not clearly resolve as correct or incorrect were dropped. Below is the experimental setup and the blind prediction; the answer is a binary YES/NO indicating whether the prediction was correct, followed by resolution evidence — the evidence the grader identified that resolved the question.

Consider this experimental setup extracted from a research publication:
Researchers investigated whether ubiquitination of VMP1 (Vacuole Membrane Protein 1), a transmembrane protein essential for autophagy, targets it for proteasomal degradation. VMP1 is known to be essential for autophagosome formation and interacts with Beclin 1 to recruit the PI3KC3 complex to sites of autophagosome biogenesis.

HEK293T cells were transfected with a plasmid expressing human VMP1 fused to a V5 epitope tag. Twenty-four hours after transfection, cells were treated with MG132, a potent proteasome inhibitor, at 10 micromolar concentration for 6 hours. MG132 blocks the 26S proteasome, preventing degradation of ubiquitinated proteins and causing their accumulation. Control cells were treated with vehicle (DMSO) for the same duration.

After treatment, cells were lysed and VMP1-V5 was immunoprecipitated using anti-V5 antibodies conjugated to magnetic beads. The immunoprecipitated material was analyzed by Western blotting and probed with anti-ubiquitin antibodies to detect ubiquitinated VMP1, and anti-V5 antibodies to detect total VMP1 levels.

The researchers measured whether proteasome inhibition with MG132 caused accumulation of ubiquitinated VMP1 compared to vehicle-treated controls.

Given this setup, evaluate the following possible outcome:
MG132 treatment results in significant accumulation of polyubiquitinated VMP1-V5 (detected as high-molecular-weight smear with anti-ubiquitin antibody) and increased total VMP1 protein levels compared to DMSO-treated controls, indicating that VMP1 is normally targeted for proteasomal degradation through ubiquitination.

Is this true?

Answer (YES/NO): NO